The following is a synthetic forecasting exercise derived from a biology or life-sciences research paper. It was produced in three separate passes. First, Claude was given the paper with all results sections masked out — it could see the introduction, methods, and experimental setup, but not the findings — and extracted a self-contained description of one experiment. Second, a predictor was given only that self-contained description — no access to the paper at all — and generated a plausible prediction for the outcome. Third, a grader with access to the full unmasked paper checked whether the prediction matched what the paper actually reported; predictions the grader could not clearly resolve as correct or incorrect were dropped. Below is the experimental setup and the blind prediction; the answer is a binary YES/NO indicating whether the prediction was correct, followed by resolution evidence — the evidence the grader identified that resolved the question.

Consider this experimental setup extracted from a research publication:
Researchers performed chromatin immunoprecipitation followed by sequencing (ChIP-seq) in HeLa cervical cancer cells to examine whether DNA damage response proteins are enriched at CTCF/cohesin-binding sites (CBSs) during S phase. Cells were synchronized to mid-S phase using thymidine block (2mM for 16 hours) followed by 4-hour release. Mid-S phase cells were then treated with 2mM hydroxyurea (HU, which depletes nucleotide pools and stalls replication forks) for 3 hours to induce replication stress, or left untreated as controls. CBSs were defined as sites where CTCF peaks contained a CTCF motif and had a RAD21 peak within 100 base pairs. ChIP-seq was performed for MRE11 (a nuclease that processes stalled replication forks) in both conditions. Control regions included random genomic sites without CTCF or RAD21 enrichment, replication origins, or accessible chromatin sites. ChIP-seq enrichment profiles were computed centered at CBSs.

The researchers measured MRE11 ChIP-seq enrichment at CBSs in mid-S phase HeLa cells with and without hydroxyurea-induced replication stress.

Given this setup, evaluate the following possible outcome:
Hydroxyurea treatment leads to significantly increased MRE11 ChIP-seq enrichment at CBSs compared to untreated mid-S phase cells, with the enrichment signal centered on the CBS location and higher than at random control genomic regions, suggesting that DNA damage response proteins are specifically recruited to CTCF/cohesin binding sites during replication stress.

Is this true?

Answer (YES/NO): NO